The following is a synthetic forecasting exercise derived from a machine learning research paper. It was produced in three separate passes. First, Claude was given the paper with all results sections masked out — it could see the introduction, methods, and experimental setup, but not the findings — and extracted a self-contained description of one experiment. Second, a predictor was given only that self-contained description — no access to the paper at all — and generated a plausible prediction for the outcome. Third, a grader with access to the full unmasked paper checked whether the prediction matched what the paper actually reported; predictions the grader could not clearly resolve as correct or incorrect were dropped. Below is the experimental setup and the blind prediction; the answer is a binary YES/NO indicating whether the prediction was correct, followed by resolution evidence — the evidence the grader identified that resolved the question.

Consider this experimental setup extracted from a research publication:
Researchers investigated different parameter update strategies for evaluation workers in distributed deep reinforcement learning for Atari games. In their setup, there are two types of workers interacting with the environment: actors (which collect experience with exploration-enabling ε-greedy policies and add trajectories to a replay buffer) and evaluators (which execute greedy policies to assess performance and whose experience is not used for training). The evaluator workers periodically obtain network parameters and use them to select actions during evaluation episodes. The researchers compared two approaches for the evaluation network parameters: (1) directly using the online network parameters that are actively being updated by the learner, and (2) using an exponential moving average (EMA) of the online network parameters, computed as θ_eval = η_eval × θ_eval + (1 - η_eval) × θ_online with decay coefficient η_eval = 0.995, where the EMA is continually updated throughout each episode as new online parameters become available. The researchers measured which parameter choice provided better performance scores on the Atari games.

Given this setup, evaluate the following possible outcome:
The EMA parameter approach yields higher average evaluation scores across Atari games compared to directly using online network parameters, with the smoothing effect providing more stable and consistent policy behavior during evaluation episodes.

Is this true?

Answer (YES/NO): YES